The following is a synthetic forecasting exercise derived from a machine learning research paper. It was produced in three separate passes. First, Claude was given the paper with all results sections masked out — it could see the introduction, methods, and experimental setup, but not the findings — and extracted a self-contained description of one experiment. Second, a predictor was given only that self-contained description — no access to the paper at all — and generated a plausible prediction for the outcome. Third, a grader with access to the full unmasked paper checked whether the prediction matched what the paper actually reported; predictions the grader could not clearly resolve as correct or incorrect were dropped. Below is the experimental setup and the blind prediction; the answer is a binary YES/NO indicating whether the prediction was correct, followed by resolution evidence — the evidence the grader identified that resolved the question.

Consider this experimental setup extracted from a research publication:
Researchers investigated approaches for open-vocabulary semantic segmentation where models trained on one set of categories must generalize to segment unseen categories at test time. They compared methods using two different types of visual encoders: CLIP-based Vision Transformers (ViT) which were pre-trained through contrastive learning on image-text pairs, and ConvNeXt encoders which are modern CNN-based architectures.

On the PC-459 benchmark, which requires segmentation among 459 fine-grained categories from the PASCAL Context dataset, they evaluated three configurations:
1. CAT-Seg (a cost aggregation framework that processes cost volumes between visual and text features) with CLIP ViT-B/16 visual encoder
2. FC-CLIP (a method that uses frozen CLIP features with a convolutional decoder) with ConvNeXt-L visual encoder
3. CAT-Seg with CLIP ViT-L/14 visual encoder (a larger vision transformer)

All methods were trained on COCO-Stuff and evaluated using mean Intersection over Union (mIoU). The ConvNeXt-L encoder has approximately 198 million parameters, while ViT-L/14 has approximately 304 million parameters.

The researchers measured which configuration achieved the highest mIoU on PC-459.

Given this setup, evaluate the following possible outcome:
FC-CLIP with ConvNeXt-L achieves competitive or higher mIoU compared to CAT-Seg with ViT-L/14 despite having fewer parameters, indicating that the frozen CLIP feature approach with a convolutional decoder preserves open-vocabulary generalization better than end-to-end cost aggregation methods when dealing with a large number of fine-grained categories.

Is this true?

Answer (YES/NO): NO